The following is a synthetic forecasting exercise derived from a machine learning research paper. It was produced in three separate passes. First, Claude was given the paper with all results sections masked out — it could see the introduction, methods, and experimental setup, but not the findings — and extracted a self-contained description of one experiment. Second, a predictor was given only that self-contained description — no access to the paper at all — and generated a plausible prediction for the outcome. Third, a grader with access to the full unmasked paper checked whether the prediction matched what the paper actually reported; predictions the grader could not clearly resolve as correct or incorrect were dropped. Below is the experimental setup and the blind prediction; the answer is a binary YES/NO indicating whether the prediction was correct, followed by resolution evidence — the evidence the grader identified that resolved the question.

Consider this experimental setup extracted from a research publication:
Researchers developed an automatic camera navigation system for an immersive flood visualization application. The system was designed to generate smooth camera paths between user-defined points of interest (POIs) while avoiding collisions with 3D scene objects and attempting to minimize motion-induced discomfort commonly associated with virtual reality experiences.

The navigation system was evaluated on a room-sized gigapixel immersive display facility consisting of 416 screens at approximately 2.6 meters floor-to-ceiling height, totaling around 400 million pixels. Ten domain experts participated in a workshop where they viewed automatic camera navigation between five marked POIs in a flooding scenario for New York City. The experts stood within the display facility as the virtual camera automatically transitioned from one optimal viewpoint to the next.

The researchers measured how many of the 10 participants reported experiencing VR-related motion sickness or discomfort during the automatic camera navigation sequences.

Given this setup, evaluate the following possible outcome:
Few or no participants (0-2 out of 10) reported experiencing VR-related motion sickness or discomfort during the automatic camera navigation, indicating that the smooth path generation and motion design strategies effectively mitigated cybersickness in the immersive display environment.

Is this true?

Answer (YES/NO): YES